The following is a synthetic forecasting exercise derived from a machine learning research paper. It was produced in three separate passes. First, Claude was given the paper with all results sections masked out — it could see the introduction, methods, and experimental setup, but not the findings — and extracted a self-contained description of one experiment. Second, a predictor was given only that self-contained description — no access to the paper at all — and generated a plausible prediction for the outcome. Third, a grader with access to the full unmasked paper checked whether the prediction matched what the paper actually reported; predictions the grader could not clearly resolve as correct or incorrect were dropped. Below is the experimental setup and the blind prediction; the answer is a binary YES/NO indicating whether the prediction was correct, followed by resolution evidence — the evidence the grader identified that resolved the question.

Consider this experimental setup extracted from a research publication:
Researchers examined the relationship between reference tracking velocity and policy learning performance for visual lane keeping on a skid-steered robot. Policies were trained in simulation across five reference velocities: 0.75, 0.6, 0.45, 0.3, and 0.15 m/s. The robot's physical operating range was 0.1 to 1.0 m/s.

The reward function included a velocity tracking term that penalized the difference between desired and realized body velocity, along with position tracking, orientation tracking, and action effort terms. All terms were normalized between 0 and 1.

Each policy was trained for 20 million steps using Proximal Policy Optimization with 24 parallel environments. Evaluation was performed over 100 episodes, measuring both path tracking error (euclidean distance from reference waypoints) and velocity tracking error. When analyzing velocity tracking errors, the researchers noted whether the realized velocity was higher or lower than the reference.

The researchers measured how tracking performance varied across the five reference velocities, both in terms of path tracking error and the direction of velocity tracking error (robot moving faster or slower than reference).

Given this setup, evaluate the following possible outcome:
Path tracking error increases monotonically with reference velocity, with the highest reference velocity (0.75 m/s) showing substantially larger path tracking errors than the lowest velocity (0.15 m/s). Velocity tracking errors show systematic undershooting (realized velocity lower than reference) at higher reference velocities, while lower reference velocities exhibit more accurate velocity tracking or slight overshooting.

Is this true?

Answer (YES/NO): NO